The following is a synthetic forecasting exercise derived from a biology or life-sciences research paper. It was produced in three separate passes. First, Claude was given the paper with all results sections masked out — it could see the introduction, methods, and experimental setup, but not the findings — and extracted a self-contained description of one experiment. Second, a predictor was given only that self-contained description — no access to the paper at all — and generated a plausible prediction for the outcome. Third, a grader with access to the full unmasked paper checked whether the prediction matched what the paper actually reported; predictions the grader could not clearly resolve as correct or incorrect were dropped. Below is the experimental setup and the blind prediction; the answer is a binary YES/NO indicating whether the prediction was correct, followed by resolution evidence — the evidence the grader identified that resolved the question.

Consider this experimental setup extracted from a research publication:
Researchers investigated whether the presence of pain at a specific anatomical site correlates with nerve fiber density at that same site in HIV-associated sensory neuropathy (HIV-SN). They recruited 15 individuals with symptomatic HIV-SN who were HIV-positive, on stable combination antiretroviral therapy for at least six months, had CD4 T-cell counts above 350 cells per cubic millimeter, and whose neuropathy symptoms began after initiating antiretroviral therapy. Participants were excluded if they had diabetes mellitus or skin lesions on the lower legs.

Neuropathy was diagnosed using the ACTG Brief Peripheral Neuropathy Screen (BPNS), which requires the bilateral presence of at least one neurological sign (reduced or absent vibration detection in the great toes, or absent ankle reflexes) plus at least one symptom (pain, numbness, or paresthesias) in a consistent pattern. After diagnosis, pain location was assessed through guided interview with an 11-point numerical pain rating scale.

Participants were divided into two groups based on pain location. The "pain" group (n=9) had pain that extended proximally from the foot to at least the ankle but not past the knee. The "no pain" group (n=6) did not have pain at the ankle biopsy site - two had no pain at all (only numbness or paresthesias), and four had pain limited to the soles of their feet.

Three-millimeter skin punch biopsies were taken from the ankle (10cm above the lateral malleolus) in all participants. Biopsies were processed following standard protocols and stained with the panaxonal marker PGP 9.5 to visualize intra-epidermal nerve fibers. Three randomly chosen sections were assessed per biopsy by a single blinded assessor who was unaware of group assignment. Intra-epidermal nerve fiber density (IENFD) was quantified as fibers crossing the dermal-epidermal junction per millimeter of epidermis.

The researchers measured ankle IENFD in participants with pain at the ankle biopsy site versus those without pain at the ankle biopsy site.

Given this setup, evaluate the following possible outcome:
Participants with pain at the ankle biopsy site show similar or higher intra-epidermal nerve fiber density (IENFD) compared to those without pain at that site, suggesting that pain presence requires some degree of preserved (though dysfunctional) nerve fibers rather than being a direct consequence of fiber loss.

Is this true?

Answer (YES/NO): NO